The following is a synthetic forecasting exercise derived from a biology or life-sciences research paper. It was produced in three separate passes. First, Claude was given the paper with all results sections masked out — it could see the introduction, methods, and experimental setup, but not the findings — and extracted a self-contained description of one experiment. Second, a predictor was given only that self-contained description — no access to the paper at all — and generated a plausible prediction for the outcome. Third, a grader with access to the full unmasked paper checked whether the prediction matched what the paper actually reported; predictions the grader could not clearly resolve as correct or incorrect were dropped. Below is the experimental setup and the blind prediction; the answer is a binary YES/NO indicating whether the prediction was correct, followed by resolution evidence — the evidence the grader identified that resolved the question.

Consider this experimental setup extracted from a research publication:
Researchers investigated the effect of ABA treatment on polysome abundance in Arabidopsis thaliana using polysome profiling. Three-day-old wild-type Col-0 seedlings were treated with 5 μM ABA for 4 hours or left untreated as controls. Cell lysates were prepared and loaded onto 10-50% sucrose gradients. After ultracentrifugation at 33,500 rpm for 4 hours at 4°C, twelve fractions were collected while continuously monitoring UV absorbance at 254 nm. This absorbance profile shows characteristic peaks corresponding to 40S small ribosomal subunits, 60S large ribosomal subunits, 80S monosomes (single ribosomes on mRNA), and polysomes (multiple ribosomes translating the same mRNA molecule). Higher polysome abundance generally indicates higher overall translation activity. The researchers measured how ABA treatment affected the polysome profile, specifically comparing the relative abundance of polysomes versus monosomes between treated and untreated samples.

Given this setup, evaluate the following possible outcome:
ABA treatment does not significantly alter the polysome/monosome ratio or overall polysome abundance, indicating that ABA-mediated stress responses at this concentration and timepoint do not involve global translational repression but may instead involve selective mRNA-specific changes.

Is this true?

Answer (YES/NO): NO